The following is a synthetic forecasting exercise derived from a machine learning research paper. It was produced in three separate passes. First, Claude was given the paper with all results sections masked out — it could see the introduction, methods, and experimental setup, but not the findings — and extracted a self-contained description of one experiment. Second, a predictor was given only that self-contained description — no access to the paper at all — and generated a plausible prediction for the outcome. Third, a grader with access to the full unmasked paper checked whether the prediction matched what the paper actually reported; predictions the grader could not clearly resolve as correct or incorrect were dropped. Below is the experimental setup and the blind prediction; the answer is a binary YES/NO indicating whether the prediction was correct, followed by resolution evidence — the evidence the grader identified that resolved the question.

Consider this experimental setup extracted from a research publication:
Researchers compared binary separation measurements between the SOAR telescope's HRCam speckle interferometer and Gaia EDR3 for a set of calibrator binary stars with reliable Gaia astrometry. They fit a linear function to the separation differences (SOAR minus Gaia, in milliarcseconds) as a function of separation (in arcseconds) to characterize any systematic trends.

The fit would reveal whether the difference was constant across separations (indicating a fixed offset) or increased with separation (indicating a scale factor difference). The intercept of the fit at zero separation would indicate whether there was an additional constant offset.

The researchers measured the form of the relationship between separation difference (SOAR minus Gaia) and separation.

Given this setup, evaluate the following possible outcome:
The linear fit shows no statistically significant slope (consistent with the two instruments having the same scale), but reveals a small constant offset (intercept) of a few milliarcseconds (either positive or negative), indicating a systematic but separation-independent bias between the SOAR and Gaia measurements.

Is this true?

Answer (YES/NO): NO